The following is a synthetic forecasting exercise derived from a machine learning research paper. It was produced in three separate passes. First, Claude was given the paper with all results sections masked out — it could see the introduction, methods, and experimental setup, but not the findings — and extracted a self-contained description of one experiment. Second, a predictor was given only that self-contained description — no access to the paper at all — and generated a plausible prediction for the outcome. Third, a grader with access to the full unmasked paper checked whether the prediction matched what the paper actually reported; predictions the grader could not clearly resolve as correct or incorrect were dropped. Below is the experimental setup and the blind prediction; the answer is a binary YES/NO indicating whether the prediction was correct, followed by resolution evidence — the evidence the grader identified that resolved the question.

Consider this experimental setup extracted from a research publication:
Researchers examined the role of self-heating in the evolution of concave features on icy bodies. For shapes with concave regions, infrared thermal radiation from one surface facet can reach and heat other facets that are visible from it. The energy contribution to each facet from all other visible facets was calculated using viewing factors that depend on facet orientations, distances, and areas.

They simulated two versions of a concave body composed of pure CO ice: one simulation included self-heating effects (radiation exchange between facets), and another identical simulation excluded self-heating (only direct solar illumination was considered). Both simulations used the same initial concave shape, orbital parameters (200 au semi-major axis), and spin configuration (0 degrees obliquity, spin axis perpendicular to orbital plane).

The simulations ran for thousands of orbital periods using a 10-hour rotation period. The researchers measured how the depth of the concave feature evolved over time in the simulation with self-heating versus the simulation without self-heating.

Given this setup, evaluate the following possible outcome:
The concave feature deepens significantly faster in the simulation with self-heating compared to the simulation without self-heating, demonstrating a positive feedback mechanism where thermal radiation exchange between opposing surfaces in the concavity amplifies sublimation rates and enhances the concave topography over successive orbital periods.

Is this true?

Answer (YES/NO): YES